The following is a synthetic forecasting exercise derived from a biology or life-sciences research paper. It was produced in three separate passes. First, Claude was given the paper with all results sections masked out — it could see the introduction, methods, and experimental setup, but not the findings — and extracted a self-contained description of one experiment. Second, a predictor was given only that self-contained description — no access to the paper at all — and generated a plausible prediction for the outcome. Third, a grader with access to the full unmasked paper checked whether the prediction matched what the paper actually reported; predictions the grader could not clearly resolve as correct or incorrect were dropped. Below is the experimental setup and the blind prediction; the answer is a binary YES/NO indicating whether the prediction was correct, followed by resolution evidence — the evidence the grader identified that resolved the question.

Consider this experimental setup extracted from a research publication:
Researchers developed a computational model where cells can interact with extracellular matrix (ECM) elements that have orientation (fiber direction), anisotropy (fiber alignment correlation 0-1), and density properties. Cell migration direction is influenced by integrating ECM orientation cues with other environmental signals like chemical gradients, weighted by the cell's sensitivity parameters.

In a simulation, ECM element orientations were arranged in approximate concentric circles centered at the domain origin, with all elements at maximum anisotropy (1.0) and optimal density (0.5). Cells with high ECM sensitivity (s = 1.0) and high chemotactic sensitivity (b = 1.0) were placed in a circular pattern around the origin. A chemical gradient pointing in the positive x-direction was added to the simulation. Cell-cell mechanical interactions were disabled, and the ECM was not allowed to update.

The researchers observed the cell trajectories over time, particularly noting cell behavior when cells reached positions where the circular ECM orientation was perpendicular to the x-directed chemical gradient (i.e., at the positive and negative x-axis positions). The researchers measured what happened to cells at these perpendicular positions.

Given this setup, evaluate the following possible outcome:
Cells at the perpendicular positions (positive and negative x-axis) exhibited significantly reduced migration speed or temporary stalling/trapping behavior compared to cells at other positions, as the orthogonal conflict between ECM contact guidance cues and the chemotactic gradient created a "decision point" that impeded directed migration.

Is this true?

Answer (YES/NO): YES